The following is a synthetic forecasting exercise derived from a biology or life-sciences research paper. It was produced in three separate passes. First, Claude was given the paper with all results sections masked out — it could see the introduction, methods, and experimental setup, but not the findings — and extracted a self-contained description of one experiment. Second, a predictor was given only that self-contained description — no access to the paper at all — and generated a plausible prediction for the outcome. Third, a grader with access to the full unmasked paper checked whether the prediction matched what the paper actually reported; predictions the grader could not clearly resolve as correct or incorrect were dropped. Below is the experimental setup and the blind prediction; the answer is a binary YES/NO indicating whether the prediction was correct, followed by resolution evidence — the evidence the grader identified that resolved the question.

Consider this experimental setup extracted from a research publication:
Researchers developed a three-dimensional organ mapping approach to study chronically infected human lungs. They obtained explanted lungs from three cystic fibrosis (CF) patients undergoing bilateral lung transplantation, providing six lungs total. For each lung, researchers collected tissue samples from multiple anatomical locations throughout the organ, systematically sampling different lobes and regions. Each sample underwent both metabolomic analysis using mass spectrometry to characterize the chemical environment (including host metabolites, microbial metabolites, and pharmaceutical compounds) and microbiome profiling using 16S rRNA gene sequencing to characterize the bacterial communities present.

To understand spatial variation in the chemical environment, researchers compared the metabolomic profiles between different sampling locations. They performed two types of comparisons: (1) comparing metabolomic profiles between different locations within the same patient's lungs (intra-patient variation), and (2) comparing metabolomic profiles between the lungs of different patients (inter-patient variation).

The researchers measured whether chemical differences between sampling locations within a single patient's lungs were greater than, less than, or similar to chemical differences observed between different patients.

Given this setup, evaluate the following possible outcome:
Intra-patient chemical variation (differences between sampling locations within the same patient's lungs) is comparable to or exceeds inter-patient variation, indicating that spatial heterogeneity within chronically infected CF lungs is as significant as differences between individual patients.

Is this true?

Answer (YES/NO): YES